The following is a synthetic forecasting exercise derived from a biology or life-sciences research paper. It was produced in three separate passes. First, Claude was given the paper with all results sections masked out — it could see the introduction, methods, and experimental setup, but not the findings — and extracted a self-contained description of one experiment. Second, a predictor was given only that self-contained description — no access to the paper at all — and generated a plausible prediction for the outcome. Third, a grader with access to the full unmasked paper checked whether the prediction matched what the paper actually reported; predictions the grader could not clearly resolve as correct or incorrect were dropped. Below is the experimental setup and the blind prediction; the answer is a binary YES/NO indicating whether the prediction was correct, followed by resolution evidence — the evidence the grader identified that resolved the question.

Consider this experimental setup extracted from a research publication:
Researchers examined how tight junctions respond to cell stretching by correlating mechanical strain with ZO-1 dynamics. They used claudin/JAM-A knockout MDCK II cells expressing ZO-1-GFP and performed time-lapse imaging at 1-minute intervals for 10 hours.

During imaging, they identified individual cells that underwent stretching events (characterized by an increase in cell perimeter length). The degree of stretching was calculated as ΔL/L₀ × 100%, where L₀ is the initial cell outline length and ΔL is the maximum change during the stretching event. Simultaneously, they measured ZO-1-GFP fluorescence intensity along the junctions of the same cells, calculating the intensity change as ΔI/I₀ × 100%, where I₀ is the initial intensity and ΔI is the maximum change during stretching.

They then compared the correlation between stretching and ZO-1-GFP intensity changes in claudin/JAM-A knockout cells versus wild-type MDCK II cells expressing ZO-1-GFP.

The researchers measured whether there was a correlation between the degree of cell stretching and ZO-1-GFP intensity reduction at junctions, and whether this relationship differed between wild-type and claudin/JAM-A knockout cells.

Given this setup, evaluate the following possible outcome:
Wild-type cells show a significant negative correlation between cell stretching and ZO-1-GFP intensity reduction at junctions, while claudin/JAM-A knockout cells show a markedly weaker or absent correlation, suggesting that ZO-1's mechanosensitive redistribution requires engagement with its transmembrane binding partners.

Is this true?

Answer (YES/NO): NO